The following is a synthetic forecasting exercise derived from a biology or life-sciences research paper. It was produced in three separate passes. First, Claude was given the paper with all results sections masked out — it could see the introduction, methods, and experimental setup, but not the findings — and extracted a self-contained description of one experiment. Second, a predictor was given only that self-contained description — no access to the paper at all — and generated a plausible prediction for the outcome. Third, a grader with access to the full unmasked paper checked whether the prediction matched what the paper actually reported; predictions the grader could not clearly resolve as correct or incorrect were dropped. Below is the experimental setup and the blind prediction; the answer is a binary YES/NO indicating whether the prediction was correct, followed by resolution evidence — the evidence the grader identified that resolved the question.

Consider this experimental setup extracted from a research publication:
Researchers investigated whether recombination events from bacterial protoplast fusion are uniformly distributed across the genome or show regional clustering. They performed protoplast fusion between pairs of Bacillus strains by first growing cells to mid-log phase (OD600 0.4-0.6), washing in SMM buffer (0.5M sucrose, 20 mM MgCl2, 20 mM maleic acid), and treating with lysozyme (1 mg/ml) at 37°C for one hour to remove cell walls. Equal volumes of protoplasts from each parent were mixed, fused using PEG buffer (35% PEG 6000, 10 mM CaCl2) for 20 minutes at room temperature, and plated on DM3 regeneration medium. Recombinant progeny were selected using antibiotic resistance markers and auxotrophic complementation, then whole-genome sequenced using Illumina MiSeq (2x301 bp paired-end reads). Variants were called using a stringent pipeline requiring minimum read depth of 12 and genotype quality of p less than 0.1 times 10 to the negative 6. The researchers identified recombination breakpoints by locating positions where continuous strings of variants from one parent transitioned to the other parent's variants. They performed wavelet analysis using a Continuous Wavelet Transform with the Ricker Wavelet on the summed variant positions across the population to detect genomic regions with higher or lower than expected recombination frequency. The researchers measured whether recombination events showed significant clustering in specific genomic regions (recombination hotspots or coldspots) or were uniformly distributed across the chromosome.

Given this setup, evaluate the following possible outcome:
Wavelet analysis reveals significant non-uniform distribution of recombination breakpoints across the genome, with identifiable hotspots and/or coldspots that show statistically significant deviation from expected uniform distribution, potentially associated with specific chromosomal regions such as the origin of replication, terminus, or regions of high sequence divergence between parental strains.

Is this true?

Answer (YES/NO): NO